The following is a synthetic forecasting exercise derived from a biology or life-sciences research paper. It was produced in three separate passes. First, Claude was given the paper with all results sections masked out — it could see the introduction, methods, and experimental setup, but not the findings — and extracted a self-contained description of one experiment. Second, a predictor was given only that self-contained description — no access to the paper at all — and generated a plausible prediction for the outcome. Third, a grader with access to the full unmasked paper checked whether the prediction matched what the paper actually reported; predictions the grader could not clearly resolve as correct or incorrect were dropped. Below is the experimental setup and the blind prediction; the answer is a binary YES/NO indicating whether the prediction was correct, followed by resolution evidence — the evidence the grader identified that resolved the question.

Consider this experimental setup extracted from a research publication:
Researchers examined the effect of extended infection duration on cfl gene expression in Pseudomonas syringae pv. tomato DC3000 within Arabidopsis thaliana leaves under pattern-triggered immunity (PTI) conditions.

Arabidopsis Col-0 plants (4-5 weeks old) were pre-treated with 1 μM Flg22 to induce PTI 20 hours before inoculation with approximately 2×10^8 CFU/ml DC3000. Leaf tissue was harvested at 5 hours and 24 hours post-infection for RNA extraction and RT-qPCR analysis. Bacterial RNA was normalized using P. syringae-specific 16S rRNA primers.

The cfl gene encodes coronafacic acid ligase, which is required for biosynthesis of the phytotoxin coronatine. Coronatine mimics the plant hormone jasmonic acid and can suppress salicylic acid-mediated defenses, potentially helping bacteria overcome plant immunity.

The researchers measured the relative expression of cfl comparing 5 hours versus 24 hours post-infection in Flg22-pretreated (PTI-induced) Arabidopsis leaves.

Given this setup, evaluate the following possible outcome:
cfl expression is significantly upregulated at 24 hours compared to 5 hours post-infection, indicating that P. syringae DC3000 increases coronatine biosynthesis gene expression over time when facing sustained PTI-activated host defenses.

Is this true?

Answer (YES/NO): NO